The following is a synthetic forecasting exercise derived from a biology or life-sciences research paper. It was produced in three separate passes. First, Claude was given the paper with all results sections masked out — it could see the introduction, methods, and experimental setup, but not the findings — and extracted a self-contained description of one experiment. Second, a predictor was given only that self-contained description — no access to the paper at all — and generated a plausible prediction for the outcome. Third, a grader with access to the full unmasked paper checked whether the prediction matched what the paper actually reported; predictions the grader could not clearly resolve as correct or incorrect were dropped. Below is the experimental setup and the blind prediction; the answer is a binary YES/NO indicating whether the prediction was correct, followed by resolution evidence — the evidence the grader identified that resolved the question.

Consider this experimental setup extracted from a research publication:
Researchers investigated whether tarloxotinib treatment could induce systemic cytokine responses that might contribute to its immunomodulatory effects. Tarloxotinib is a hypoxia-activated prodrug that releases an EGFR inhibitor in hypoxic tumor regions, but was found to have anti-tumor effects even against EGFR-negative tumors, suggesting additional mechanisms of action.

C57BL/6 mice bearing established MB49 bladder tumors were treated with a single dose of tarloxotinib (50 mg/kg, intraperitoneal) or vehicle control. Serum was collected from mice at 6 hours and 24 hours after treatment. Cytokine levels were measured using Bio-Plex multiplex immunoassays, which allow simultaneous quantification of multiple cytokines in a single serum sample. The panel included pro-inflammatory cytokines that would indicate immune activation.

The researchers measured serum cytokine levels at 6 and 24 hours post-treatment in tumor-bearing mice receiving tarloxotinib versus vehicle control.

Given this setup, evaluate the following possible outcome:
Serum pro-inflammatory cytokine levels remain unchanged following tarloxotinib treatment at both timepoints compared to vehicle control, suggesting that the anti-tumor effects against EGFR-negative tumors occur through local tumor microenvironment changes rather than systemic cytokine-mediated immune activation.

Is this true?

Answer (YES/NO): NO